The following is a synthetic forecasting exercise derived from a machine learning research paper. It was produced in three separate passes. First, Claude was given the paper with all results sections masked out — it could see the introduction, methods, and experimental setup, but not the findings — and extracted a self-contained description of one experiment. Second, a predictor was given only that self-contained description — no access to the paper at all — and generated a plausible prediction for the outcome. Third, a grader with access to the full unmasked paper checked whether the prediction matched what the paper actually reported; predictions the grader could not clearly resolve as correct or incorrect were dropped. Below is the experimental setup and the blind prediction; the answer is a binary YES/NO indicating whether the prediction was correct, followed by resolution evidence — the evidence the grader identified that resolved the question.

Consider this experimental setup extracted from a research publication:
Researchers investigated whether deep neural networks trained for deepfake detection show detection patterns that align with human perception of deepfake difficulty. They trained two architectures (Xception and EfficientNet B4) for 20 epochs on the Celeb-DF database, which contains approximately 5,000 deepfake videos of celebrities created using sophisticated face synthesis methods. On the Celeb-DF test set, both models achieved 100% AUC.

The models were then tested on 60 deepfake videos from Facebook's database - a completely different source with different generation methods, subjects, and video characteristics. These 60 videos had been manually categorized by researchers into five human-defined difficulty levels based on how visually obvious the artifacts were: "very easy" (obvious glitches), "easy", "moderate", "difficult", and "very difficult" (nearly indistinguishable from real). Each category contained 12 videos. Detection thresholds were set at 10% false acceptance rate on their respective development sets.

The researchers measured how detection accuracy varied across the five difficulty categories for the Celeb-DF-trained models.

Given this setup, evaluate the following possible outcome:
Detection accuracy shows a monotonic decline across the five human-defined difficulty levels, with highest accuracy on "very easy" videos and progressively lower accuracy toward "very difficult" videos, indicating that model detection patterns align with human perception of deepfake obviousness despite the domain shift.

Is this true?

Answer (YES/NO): NO